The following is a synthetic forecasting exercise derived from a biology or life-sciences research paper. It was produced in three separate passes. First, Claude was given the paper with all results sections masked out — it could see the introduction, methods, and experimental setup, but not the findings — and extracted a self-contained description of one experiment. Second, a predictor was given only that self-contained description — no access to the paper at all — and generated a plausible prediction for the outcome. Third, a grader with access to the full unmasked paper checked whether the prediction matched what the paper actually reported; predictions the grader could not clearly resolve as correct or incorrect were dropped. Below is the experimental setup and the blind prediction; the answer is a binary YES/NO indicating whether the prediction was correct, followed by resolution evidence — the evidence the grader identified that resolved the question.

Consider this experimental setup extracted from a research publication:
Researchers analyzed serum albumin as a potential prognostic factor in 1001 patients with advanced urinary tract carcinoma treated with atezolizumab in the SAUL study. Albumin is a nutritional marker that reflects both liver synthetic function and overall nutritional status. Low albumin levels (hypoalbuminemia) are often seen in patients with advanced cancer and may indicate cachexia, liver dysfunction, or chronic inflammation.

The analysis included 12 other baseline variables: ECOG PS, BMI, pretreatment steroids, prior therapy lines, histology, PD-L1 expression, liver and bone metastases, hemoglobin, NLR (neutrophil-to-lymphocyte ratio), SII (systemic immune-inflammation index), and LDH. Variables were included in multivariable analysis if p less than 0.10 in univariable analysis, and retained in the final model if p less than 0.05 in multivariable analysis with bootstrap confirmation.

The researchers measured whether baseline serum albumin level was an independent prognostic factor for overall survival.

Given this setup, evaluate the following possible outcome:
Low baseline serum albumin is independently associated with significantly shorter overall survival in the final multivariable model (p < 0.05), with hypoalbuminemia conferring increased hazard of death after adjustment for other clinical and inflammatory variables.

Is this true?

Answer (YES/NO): NO